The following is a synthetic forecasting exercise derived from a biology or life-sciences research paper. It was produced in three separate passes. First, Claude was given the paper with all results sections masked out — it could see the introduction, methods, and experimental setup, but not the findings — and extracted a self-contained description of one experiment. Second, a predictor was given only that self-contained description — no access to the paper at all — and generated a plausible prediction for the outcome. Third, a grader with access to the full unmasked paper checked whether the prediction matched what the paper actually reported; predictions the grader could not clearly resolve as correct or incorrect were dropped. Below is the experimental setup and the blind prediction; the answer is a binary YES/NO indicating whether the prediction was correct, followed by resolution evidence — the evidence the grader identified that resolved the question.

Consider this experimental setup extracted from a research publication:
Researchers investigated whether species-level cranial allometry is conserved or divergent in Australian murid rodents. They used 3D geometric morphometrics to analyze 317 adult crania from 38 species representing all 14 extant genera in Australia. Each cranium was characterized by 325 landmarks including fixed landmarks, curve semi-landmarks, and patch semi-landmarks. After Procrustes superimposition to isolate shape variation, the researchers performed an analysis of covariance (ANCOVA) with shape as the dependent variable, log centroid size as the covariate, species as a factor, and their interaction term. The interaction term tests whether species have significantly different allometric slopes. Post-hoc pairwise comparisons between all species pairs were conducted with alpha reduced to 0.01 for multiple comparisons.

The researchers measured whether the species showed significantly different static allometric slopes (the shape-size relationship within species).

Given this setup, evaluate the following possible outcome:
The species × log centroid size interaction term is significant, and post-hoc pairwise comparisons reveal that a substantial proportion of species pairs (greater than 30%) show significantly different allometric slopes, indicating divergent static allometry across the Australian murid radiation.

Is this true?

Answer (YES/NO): NO